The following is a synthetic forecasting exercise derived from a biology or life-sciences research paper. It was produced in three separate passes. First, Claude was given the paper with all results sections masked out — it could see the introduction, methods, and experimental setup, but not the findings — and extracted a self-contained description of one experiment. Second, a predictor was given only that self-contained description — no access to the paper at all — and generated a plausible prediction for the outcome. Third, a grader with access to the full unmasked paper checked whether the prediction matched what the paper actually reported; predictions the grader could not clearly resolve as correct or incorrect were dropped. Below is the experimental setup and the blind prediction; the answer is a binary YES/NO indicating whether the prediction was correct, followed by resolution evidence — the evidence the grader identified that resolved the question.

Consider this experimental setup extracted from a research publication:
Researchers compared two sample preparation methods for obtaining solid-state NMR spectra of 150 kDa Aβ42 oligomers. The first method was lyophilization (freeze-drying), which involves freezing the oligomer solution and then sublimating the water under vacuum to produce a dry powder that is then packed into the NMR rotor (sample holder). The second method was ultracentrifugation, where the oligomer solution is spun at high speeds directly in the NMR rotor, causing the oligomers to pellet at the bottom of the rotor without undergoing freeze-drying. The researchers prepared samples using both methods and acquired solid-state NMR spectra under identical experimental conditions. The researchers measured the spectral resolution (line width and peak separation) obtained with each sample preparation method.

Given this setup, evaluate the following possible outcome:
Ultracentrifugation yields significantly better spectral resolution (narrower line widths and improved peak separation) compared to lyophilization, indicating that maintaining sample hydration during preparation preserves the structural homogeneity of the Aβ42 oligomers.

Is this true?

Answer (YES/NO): YES